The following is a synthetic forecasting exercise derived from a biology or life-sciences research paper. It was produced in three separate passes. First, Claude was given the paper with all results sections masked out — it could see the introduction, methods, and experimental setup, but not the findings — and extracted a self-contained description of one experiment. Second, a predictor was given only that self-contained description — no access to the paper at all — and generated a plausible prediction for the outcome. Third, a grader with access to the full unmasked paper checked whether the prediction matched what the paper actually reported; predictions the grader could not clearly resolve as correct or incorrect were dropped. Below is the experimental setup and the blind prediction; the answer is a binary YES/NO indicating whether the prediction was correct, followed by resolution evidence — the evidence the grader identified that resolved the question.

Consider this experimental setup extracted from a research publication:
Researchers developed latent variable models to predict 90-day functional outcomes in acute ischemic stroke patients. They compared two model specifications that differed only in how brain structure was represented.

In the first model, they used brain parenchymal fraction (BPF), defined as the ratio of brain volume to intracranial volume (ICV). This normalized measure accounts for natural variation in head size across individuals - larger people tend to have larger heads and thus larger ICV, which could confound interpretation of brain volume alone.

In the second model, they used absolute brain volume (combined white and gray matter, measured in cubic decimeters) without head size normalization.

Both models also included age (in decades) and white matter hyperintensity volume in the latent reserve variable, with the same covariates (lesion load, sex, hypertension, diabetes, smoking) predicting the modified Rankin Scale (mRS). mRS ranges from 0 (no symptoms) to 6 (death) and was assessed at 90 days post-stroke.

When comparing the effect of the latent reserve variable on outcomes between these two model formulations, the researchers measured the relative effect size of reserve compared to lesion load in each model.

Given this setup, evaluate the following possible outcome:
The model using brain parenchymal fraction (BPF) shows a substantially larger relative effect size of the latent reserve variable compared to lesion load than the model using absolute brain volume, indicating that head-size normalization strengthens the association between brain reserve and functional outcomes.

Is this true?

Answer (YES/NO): NO